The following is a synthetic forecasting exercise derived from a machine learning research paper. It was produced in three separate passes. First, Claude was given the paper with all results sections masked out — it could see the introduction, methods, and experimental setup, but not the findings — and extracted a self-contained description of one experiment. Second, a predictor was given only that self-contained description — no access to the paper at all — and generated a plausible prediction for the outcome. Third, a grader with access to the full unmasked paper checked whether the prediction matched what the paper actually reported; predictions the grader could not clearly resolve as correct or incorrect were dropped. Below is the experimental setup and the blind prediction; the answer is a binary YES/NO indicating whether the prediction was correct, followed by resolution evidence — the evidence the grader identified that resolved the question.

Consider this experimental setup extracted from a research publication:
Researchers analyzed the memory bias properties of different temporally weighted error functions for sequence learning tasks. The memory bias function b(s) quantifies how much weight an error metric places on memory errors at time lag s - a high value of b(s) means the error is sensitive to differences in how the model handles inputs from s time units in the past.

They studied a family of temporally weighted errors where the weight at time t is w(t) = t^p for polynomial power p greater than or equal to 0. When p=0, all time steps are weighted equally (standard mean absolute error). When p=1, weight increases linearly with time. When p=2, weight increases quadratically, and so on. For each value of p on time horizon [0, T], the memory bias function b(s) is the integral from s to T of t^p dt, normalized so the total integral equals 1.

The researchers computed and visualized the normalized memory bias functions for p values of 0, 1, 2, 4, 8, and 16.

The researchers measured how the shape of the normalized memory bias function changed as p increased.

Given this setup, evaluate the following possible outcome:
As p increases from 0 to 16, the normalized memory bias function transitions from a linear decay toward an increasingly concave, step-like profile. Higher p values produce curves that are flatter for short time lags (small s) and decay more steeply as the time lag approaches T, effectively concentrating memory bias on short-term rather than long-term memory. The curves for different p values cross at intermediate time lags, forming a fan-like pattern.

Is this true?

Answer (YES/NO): NO